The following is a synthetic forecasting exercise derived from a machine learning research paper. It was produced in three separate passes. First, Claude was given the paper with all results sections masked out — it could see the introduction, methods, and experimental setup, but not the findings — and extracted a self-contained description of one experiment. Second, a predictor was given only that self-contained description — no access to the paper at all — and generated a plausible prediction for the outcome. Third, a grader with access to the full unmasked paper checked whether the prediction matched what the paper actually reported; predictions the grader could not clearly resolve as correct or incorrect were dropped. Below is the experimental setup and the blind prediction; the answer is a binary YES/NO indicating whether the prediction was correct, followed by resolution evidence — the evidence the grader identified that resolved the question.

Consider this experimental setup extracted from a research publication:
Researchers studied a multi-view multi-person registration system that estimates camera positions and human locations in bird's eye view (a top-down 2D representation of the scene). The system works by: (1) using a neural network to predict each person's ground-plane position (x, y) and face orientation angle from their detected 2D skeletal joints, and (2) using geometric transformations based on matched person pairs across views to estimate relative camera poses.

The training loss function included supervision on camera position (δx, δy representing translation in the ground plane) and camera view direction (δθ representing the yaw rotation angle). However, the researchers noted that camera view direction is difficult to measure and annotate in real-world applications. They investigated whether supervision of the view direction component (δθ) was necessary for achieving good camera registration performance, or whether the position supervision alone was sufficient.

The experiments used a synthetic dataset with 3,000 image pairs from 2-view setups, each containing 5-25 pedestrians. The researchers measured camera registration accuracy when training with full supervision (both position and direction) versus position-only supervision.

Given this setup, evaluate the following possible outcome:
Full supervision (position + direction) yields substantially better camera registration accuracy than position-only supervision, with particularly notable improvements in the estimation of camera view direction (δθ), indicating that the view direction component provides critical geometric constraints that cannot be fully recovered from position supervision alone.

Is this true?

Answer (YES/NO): NO